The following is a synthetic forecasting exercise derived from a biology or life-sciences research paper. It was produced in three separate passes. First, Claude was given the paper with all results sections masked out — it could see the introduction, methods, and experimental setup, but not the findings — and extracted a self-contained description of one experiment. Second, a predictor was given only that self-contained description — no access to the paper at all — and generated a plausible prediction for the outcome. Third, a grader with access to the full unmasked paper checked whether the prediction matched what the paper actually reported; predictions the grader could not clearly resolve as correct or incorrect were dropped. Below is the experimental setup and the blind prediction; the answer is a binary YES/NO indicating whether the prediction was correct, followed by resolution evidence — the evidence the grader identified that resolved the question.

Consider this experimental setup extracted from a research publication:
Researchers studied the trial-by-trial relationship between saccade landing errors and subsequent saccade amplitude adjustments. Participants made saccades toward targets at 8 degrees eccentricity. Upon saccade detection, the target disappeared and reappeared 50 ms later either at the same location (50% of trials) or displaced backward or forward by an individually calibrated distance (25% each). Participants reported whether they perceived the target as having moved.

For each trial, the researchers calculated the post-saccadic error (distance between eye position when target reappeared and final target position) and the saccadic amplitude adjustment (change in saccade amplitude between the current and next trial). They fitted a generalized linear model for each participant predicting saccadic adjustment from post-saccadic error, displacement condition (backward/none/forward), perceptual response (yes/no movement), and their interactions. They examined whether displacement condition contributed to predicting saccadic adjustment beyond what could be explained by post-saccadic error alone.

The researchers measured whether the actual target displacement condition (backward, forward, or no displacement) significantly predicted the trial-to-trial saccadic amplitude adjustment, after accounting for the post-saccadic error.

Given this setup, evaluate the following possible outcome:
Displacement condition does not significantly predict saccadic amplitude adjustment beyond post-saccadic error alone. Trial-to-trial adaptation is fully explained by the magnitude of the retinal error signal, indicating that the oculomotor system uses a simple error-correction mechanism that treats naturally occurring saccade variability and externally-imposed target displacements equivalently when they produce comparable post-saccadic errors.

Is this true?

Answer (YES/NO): NO